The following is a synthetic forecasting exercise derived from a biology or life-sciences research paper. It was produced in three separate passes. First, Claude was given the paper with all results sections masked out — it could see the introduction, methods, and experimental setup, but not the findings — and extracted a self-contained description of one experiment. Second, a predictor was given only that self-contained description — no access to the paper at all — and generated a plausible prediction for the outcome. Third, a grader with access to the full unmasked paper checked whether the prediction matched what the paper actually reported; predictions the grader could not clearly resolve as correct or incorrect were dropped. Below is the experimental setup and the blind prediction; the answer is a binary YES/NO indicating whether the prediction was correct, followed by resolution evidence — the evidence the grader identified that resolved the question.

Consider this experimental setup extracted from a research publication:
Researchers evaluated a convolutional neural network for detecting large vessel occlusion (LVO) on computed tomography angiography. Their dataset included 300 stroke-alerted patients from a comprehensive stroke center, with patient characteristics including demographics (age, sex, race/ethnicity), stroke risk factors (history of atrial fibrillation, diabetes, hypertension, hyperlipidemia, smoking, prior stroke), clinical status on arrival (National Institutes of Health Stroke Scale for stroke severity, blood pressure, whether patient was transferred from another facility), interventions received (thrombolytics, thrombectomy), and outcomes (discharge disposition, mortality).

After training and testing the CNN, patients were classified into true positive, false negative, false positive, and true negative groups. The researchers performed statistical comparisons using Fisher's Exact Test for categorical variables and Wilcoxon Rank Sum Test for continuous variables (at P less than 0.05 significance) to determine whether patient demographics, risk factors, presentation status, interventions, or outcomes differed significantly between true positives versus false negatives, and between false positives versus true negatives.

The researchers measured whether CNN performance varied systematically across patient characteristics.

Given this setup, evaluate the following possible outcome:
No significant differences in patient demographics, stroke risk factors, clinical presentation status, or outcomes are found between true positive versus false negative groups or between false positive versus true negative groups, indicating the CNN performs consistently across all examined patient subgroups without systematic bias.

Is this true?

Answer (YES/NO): NO